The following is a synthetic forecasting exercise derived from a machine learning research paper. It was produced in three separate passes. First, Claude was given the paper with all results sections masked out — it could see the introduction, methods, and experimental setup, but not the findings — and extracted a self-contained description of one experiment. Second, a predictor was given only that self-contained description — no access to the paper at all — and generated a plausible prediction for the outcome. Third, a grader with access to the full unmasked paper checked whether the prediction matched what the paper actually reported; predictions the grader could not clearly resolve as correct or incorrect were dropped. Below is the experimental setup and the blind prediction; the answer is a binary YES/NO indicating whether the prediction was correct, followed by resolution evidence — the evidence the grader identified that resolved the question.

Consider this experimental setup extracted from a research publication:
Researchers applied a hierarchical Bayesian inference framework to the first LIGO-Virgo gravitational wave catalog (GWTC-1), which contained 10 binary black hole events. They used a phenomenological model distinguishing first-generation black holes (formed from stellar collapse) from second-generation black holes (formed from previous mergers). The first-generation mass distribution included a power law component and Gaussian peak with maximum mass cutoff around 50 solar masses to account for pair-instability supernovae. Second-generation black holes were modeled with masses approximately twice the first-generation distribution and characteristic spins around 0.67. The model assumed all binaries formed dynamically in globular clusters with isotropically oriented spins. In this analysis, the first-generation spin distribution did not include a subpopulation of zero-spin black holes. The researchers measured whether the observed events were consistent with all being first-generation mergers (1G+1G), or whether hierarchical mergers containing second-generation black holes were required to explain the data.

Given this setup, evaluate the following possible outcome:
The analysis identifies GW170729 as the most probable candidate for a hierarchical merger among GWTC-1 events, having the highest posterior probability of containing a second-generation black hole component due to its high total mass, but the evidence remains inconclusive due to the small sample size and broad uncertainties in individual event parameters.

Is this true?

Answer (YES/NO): YES